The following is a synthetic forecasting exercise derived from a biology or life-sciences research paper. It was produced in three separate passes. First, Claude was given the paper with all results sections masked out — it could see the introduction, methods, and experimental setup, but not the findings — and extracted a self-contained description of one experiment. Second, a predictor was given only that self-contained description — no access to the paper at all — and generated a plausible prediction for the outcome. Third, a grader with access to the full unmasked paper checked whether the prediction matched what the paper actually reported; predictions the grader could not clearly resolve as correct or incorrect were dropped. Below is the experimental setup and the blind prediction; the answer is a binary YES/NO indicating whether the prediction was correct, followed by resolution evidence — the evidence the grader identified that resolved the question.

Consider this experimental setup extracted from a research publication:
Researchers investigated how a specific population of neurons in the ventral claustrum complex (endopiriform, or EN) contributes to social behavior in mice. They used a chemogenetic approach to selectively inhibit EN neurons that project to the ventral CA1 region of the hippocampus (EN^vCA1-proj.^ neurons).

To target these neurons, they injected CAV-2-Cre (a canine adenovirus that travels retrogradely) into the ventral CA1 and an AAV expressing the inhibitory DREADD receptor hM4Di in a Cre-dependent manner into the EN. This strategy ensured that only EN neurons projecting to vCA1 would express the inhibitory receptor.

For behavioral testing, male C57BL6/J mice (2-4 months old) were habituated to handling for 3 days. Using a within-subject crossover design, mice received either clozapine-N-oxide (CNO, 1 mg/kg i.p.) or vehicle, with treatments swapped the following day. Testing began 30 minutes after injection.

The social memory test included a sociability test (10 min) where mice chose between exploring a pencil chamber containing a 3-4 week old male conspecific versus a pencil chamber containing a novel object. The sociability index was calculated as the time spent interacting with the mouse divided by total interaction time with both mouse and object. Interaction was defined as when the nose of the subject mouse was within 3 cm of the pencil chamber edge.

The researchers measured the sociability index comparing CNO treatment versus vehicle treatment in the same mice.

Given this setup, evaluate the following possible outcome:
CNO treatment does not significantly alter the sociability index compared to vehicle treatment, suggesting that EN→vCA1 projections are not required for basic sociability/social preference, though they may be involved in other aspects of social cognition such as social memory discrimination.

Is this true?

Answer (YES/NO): YES